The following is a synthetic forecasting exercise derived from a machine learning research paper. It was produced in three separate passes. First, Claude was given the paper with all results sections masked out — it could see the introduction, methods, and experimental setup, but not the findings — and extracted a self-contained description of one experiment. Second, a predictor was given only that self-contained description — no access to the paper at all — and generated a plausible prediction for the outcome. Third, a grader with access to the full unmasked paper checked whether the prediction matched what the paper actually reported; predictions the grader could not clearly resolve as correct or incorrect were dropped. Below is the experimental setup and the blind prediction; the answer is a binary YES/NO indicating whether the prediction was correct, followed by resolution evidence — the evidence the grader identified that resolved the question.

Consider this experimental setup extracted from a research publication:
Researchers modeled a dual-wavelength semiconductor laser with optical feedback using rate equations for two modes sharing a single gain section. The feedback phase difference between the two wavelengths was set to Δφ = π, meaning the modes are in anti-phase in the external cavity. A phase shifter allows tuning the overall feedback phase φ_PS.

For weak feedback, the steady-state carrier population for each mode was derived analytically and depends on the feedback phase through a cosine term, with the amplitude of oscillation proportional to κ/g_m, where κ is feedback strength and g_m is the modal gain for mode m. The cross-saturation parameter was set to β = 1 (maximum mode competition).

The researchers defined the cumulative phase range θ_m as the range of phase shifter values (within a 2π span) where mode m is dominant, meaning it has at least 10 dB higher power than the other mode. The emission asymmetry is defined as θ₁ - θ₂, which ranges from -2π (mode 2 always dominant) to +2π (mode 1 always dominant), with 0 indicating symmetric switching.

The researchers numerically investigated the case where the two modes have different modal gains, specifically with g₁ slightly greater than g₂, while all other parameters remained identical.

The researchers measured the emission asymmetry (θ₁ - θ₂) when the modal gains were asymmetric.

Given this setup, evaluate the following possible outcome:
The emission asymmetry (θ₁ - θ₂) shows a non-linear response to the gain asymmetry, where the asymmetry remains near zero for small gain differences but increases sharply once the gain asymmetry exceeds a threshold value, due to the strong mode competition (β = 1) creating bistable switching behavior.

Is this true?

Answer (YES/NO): NO